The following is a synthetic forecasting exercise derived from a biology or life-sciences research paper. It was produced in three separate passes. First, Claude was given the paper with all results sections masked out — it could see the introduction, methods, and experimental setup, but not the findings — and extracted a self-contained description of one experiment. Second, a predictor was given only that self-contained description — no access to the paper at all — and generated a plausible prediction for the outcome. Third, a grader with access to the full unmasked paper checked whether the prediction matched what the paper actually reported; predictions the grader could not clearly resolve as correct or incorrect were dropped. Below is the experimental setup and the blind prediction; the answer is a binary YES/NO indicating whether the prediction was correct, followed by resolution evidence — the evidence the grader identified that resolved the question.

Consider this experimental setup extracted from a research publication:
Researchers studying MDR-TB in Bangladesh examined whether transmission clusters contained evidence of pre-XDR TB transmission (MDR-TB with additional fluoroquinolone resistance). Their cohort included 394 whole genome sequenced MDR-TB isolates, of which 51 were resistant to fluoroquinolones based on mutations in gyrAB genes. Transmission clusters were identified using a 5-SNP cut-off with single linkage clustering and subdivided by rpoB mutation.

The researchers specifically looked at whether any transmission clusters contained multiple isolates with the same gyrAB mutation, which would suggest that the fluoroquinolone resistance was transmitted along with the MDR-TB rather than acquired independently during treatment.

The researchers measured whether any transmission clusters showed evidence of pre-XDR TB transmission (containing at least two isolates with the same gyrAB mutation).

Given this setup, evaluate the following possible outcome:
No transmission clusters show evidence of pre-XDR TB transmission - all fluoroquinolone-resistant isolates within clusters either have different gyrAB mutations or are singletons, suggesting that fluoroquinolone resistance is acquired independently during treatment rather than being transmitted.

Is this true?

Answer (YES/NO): NO